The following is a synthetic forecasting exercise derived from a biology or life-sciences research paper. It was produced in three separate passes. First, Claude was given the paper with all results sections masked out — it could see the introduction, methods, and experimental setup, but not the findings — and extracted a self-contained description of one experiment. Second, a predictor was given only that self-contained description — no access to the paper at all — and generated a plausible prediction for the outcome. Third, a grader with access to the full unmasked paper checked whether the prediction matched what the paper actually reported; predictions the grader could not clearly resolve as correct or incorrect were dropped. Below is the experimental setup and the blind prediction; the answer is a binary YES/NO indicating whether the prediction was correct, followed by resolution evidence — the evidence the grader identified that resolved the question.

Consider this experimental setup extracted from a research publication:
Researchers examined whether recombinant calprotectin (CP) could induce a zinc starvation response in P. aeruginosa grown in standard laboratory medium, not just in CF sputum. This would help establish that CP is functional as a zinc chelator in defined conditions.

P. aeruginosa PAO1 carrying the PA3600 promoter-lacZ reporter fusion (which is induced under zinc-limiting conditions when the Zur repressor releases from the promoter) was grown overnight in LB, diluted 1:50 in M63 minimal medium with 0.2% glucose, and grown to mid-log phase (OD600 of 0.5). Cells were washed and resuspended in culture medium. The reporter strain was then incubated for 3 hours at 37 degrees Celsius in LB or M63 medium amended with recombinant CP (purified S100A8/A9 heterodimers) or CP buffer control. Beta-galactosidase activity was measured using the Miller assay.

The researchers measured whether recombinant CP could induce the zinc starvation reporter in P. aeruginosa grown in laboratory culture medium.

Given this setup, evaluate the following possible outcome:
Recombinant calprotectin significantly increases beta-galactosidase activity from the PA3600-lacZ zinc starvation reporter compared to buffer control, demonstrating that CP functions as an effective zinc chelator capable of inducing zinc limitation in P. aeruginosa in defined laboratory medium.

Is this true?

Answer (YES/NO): YES